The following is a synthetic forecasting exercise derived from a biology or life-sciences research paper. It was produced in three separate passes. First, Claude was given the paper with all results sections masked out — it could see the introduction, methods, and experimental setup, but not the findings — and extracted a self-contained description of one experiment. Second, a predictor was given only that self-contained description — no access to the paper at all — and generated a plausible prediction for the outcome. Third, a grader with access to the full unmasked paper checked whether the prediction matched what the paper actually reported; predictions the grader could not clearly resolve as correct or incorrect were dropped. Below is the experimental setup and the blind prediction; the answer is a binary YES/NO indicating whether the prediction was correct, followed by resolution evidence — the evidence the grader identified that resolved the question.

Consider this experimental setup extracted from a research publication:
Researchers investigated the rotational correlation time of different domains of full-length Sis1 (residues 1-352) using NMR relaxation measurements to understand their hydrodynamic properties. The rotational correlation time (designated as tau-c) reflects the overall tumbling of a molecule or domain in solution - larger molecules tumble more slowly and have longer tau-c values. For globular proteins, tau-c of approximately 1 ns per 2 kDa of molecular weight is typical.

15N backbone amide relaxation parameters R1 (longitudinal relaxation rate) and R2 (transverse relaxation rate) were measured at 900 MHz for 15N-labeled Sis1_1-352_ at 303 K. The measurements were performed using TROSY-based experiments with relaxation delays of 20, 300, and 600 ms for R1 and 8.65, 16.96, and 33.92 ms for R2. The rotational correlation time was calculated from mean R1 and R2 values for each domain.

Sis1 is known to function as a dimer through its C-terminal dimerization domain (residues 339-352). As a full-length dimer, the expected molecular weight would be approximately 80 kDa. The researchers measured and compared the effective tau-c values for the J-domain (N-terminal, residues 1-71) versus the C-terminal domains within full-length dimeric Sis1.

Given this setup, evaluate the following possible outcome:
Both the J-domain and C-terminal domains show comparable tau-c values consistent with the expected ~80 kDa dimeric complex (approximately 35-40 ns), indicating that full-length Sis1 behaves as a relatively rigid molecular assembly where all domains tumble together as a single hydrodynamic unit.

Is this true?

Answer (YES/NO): NO